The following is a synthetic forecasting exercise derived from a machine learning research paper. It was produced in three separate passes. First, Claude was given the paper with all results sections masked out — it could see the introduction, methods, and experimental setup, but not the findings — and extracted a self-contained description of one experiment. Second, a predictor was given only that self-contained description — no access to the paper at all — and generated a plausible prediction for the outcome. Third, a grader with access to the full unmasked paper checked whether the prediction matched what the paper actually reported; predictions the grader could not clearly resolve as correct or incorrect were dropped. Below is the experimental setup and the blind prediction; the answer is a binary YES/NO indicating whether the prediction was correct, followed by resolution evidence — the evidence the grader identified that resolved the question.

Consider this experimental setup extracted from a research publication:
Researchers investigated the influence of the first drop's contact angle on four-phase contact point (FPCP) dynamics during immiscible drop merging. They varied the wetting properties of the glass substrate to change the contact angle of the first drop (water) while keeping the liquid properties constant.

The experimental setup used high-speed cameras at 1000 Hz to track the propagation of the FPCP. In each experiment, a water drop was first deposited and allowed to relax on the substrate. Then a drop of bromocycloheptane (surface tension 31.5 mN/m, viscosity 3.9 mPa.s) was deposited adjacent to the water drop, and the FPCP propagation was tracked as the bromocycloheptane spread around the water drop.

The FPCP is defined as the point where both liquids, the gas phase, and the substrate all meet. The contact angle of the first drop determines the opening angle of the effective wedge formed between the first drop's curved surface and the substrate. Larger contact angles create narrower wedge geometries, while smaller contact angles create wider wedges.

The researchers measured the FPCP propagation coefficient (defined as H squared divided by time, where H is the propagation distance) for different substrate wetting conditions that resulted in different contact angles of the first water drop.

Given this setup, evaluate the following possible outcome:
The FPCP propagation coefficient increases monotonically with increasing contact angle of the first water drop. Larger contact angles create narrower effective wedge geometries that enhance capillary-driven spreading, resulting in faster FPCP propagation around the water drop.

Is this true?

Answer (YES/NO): YES